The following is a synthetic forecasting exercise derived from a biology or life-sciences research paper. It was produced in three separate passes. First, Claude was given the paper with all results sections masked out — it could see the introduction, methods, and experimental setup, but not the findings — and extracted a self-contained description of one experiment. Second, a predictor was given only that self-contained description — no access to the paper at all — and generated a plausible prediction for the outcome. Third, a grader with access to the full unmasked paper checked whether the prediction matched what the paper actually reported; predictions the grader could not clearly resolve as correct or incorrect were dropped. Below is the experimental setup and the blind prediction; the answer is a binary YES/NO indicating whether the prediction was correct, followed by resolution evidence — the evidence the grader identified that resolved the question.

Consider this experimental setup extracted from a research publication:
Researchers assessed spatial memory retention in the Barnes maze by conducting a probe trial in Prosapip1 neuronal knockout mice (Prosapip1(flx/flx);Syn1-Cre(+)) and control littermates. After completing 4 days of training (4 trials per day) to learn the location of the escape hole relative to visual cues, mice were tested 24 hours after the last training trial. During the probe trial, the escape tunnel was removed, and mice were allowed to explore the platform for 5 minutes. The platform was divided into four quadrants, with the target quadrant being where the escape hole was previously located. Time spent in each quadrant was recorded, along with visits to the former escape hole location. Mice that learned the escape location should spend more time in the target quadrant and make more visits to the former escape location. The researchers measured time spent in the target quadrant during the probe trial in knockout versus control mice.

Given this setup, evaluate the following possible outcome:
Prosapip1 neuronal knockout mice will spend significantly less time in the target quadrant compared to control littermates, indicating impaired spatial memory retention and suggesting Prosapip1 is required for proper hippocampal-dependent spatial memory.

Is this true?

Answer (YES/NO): YES